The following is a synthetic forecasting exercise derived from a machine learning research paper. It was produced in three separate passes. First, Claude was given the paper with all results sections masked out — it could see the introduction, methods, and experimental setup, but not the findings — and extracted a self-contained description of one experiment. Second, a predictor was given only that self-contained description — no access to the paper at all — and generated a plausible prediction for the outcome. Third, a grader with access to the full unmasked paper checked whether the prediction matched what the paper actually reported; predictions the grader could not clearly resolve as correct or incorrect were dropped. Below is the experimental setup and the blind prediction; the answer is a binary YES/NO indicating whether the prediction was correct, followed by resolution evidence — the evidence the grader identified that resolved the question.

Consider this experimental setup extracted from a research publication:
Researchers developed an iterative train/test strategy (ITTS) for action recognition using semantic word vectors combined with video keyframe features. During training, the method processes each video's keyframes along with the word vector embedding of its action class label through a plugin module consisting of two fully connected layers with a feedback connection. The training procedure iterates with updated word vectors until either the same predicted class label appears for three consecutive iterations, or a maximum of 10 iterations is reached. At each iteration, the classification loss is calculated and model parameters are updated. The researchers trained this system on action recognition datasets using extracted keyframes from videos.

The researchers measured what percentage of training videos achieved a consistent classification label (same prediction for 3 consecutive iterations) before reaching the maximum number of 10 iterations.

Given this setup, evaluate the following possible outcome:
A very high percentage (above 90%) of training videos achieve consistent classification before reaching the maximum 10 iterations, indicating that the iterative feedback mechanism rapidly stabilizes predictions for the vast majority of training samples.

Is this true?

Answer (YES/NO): YES